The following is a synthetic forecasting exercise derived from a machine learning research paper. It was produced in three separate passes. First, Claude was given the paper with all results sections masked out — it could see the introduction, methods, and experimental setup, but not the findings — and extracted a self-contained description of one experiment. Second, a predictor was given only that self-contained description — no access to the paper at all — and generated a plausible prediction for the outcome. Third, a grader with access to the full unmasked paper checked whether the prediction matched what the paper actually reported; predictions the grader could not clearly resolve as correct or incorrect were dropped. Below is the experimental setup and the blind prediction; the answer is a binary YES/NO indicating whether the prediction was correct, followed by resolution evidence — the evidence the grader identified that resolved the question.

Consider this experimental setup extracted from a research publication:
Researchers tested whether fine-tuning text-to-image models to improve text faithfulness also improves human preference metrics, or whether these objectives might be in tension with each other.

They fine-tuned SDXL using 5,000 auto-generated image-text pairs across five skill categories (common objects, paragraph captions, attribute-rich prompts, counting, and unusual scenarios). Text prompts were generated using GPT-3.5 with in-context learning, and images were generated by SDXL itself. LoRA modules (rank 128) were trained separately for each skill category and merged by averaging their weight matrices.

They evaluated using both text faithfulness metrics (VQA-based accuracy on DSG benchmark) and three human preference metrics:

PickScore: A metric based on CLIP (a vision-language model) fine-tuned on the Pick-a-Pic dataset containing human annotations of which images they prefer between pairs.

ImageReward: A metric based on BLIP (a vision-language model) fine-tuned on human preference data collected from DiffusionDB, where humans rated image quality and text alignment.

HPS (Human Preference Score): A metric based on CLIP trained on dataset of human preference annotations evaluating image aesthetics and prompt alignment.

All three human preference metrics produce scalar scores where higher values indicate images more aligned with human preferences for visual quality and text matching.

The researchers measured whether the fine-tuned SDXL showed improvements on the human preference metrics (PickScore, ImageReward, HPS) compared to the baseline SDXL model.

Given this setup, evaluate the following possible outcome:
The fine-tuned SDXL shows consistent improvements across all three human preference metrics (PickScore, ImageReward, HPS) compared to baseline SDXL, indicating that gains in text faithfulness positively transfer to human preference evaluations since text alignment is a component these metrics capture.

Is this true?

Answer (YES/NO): YES